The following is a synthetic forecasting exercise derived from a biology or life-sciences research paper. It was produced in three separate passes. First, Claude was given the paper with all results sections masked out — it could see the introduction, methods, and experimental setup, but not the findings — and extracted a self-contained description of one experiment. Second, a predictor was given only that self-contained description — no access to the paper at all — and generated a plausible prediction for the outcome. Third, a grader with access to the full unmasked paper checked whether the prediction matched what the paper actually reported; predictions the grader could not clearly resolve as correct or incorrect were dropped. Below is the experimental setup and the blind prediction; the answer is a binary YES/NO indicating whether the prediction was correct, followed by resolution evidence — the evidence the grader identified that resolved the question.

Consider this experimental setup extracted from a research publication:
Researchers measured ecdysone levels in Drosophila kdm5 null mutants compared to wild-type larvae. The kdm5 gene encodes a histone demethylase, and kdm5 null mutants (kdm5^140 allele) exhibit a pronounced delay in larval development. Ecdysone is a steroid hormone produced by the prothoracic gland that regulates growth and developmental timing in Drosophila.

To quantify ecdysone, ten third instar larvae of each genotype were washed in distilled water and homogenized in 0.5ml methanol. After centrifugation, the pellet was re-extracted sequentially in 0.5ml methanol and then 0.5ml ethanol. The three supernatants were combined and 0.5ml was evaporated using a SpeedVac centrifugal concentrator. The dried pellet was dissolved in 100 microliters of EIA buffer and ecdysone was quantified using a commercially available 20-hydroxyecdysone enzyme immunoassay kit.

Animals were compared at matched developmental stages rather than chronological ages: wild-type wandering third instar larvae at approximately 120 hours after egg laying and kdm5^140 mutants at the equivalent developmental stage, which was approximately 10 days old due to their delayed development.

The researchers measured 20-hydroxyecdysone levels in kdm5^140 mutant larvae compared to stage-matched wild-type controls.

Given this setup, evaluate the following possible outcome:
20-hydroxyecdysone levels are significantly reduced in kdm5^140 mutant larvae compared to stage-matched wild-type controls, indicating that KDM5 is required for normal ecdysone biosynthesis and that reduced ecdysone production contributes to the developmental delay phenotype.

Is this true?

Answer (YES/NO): YES